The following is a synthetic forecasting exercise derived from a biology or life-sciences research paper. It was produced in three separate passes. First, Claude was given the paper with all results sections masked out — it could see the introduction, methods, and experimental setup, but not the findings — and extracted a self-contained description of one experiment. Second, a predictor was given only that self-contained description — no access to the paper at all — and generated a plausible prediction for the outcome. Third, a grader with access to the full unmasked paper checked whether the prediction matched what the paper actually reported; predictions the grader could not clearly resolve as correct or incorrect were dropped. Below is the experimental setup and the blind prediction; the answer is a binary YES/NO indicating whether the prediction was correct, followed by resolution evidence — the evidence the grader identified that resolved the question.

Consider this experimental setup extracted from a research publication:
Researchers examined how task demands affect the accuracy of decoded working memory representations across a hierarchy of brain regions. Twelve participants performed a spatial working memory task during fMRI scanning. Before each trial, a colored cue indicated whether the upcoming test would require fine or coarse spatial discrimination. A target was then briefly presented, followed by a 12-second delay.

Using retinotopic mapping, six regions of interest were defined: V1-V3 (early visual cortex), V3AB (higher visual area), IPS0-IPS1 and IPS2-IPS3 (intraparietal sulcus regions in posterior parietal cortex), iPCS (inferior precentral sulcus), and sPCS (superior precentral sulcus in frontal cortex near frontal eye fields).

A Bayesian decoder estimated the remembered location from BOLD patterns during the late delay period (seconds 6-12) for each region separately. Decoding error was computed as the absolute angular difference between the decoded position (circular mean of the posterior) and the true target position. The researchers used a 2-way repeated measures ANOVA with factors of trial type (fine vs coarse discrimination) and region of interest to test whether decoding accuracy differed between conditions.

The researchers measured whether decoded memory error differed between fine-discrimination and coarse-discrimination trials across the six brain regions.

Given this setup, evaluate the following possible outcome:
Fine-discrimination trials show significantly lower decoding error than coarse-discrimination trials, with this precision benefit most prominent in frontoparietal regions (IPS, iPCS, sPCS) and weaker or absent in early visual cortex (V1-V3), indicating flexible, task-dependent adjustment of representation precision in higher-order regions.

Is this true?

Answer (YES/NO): NO